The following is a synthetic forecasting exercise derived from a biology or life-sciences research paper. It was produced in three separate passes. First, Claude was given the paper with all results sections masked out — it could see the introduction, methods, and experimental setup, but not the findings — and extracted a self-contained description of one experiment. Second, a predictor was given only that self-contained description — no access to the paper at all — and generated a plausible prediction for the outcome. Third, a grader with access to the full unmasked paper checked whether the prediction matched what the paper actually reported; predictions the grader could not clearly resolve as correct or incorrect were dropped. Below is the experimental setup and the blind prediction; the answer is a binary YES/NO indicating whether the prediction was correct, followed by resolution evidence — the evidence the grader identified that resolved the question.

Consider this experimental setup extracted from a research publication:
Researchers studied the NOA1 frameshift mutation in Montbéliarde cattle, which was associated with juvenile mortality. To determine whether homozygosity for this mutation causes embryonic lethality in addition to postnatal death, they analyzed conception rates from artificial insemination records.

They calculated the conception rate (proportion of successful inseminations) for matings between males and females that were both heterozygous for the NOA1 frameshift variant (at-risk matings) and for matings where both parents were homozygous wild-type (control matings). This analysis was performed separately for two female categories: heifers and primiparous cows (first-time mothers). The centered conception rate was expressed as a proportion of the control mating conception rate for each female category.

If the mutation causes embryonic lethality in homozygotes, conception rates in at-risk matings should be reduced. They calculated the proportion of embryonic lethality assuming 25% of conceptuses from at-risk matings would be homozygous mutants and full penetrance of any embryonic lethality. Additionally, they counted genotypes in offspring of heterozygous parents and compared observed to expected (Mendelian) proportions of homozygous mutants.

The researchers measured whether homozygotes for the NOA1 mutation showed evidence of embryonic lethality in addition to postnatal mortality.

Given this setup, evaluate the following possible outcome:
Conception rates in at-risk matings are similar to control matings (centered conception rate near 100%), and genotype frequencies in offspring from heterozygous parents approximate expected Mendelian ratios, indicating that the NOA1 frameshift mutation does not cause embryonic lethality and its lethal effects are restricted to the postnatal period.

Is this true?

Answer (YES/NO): NO